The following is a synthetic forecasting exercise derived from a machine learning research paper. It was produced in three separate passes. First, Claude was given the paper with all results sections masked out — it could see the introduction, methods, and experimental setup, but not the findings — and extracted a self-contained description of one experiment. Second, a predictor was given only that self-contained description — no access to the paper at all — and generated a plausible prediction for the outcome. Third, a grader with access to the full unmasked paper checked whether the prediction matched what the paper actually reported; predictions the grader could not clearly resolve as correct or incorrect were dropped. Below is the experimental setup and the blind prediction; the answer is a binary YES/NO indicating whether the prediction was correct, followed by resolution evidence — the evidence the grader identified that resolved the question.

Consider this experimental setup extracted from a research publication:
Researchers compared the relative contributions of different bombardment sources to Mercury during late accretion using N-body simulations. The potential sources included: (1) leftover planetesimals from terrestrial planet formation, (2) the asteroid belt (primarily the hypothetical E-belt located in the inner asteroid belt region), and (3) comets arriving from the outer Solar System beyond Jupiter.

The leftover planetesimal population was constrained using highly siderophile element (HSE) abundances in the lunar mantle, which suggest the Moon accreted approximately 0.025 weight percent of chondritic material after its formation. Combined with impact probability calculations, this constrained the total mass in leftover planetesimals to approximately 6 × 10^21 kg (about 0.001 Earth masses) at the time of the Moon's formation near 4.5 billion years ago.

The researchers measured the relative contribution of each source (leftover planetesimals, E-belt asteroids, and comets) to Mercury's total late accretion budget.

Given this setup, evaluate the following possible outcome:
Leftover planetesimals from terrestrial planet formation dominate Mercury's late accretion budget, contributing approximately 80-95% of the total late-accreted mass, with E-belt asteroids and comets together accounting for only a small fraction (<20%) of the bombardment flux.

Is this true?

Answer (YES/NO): YES